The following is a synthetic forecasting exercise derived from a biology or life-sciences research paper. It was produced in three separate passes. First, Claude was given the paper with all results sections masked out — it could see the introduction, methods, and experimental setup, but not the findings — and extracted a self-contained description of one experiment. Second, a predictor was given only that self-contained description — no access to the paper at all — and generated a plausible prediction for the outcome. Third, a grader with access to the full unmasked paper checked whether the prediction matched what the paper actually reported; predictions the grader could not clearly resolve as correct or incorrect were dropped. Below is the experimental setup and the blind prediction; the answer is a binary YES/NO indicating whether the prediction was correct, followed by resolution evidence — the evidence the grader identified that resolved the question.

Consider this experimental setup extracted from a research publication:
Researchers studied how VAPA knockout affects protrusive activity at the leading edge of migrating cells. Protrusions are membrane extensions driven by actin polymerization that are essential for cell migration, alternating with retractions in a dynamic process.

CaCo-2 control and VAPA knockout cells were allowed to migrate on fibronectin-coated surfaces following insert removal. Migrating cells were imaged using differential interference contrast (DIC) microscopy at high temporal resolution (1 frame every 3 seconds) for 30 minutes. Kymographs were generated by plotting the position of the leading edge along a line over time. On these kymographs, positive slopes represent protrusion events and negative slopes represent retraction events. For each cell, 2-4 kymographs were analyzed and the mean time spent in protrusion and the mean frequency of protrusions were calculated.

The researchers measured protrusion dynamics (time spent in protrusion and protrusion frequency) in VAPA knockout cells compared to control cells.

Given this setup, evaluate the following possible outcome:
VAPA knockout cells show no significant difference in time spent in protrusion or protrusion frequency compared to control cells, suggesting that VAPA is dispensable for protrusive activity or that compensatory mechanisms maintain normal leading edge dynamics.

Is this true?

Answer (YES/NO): NO